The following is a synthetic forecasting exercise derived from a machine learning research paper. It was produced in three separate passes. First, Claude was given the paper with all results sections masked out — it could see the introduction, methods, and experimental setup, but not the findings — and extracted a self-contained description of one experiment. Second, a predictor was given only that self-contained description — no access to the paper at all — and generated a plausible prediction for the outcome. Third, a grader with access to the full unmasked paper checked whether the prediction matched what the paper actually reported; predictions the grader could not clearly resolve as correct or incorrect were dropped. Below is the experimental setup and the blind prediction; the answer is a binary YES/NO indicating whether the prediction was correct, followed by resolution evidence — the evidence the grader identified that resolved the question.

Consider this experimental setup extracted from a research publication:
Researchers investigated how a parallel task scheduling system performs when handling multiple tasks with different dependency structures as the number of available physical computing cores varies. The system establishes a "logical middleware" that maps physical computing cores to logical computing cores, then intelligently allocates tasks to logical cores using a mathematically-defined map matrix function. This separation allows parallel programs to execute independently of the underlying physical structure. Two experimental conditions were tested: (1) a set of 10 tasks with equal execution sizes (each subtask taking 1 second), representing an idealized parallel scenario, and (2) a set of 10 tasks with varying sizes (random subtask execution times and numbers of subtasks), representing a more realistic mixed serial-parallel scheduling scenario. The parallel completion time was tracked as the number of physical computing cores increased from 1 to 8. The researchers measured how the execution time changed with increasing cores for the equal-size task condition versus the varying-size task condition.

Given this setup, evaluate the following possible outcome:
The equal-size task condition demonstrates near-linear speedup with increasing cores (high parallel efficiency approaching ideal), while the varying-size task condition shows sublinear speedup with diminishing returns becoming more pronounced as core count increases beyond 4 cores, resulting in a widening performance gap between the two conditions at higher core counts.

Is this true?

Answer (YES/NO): NO